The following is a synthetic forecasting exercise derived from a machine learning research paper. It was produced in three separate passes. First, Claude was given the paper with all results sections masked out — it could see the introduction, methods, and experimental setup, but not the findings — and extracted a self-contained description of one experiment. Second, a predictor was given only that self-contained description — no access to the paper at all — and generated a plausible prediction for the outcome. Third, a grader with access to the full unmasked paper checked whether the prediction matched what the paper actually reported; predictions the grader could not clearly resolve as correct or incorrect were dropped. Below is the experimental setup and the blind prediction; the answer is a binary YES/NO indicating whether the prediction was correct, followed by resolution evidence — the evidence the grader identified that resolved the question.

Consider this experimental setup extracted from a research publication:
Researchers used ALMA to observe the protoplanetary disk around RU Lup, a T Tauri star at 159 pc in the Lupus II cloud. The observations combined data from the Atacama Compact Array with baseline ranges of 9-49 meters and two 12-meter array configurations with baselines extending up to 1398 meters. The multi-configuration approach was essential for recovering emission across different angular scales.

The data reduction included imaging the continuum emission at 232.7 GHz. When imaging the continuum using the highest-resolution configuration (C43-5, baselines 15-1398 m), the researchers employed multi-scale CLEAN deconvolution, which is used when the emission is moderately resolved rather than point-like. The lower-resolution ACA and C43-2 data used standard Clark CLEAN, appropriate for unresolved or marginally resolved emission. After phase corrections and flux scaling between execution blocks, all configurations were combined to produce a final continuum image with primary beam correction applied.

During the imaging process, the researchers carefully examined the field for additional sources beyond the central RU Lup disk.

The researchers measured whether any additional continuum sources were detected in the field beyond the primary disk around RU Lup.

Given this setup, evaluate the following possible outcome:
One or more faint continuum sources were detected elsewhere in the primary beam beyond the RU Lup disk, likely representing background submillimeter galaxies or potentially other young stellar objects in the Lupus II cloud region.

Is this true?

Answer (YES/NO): YES